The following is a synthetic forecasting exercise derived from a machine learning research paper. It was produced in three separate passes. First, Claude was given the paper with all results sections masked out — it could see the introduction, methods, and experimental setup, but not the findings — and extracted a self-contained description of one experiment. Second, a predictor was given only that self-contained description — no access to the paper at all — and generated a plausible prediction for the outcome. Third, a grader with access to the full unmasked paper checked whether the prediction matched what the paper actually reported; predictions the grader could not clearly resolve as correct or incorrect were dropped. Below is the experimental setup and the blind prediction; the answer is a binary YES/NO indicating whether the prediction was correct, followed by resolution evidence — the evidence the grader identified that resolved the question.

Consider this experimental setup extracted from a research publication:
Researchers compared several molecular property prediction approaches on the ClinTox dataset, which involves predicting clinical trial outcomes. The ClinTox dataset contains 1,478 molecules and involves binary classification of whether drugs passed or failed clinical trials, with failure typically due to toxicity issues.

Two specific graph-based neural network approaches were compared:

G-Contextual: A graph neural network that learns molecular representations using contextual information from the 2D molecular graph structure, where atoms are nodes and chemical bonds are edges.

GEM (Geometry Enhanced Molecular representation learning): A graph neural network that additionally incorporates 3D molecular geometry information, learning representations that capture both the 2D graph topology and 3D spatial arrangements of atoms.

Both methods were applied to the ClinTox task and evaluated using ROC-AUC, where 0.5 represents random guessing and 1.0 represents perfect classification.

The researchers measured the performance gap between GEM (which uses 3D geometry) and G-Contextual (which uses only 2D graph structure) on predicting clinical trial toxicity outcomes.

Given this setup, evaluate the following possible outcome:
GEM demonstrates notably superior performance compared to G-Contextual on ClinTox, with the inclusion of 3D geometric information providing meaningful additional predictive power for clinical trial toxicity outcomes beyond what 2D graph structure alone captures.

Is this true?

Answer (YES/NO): YES